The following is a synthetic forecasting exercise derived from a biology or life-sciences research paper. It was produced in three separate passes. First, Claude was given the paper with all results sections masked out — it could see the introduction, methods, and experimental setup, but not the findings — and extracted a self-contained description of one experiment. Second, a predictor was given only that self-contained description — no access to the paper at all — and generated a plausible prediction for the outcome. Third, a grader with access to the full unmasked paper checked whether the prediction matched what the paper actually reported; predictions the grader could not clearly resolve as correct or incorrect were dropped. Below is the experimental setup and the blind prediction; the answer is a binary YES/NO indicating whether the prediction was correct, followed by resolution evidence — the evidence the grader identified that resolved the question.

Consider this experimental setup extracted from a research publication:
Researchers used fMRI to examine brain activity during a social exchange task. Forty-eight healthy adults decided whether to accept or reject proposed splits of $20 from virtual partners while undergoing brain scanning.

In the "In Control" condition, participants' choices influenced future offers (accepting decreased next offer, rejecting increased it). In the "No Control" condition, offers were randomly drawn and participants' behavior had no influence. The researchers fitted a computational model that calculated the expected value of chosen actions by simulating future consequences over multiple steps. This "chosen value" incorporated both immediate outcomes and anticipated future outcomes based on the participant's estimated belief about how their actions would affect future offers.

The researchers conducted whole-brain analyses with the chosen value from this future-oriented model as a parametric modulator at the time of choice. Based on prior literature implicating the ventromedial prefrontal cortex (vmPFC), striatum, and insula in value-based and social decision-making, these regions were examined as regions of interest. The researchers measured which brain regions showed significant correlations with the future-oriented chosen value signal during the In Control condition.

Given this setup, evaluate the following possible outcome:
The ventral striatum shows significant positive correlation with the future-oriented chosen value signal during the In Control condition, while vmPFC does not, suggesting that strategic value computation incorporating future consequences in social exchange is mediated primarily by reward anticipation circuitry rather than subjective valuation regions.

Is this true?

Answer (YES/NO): NO